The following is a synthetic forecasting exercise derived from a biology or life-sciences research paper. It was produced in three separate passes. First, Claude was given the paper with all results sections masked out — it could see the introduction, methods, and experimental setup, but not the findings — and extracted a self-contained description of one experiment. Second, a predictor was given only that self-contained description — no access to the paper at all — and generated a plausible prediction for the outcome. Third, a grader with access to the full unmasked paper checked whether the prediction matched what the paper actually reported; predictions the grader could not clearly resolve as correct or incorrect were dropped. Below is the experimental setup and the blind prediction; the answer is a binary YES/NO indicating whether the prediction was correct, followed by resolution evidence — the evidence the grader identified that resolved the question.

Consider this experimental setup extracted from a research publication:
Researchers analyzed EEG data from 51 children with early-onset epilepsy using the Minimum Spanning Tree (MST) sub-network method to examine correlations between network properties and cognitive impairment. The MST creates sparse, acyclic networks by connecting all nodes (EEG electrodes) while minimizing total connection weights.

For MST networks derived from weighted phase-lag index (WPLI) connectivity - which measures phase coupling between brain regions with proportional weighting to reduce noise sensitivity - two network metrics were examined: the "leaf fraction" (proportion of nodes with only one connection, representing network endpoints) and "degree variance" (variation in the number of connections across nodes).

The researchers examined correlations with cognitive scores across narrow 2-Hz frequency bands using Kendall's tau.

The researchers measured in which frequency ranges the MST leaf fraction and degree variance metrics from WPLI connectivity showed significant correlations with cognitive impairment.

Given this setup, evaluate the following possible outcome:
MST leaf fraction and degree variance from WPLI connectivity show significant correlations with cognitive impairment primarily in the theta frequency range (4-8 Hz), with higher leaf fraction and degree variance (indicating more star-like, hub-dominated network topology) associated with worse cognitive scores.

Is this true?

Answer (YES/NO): NO